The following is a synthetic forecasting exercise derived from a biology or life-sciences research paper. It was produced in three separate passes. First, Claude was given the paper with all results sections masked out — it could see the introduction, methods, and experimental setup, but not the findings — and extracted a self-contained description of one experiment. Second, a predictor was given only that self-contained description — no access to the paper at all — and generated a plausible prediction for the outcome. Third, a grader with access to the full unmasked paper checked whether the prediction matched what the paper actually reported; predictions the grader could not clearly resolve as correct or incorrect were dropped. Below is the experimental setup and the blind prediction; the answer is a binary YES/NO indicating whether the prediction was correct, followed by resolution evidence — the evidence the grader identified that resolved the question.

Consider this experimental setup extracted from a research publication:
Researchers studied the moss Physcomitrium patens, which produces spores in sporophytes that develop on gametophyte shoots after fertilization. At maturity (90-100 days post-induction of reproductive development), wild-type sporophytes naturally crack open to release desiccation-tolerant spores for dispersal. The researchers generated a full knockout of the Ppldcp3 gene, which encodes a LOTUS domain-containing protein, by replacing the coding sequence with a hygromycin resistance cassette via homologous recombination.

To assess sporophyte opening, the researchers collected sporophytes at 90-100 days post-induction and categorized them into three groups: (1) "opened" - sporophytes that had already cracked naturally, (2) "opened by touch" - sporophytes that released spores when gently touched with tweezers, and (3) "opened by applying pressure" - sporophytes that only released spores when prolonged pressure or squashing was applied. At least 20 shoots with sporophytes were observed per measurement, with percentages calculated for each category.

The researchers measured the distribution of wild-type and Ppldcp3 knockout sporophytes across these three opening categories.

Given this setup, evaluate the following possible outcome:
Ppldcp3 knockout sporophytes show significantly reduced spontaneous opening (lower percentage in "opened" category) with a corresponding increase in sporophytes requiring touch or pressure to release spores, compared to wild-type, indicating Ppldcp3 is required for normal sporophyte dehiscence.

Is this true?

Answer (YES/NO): YES